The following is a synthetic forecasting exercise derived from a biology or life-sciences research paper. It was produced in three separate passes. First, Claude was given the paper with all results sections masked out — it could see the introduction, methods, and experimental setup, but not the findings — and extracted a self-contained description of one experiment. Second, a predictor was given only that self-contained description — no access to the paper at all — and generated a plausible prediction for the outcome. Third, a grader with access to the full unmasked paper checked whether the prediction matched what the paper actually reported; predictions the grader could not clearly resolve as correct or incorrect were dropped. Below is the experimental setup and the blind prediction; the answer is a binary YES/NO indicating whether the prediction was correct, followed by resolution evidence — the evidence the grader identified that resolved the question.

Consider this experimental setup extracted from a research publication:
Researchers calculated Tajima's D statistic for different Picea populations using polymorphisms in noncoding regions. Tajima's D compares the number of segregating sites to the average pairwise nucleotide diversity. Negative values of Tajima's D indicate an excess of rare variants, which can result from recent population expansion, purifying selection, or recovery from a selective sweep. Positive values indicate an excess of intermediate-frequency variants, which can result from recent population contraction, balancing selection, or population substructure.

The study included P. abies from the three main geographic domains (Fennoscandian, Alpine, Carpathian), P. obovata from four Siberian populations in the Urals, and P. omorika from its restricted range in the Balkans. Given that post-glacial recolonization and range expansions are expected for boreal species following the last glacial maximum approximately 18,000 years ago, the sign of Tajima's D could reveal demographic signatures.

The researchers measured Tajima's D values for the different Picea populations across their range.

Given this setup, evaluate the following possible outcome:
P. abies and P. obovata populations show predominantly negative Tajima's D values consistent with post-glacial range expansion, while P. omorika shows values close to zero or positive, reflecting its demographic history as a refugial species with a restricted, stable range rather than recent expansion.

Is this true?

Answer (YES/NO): NO